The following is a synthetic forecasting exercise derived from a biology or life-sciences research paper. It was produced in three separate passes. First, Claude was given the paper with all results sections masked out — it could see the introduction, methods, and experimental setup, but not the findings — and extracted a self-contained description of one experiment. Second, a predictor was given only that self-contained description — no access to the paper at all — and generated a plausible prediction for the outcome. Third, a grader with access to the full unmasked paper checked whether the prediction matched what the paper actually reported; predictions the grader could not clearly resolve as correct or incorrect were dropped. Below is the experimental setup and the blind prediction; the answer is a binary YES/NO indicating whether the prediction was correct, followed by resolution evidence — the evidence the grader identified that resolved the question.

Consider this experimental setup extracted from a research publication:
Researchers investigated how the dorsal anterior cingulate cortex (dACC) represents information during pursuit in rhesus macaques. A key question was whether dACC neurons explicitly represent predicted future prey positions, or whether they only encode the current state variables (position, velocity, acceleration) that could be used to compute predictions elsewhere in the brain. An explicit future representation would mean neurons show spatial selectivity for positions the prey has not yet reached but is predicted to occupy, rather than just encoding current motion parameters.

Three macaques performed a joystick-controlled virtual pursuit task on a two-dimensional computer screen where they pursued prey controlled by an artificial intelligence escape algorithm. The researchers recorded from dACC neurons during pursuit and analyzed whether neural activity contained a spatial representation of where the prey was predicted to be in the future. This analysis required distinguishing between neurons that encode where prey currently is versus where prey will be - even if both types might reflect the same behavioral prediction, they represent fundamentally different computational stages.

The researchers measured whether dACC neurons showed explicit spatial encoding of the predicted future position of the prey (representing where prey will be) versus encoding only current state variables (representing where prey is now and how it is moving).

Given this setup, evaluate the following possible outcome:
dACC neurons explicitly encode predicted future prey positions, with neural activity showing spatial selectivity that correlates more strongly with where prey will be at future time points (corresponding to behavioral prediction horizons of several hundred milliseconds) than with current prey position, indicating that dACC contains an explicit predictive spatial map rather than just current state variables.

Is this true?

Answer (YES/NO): NO